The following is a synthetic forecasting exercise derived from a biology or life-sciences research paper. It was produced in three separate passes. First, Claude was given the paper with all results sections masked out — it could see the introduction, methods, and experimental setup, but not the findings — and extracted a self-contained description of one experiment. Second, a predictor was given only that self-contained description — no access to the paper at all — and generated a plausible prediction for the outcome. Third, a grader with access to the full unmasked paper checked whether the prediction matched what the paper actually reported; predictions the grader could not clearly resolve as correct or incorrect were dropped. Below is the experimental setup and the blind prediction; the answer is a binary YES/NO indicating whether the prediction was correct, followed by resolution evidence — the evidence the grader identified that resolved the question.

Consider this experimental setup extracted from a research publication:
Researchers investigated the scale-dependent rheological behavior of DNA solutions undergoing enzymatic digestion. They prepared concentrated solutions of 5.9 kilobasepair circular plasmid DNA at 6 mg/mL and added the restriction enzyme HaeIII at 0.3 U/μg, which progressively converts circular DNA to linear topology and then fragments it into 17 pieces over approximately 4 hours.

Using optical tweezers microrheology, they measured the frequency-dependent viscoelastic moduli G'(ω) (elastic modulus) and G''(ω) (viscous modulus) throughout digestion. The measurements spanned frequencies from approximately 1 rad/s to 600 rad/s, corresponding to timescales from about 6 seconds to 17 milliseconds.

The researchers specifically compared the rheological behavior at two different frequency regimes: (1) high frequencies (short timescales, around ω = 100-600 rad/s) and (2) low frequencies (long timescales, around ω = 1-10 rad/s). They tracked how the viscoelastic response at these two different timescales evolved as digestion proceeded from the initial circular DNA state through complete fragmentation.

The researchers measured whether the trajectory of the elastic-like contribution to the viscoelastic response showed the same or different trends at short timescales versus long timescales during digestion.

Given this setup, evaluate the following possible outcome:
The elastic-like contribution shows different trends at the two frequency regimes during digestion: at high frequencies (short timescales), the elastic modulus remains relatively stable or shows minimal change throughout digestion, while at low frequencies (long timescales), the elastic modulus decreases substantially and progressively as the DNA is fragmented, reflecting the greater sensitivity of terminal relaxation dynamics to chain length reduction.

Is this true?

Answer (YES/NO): NO